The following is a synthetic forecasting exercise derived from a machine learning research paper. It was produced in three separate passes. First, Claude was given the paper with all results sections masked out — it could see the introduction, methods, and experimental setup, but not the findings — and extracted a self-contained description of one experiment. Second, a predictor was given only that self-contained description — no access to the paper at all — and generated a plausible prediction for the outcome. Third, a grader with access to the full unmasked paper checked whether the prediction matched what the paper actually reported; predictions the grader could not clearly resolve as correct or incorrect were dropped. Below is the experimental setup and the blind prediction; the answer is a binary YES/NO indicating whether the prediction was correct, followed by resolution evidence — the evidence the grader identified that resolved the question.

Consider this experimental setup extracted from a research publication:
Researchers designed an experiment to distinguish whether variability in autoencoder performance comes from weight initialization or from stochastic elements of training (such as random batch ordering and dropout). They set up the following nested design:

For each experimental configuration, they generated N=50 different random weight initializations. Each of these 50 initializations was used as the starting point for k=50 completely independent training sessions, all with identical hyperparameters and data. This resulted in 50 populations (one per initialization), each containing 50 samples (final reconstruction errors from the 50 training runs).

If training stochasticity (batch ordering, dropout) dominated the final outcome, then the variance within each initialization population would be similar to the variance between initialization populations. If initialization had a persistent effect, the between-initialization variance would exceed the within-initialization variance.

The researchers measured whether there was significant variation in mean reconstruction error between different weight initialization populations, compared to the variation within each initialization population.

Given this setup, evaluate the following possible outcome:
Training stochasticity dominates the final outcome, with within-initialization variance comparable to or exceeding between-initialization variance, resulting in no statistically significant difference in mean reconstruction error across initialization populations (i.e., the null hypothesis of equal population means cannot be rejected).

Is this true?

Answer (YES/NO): NO